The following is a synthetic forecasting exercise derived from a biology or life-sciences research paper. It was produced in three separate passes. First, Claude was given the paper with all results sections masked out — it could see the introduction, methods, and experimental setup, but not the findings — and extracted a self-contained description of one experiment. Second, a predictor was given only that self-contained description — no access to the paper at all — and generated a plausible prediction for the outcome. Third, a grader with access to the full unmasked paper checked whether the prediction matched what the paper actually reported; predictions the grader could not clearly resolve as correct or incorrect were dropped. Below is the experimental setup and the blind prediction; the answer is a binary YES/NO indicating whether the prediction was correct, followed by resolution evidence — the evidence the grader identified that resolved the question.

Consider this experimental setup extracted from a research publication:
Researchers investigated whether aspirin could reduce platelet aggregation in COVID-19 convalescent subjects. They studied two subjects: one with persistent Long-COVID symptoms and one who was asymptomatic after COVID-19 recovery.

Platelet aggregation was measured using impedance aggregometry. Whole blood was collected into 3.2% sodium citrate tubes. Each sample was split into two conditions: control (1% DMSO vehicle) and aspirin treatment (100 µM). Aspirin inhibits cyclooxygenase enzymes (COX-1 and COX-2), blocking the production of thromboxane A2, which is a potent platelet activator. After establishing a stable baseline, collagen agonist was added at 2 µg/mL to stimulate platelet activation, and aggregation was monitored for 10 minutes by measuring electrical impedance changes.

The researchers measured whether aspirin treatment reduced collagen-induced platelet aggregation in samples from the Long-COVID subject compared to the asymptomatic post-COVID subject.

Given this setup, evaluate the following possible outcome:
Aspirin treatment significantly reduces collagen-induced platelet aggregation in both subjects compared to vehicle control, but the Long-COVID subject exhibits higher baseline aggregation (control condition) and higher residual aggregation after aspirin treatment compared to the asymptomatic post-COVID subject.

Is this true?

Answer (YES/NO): NO